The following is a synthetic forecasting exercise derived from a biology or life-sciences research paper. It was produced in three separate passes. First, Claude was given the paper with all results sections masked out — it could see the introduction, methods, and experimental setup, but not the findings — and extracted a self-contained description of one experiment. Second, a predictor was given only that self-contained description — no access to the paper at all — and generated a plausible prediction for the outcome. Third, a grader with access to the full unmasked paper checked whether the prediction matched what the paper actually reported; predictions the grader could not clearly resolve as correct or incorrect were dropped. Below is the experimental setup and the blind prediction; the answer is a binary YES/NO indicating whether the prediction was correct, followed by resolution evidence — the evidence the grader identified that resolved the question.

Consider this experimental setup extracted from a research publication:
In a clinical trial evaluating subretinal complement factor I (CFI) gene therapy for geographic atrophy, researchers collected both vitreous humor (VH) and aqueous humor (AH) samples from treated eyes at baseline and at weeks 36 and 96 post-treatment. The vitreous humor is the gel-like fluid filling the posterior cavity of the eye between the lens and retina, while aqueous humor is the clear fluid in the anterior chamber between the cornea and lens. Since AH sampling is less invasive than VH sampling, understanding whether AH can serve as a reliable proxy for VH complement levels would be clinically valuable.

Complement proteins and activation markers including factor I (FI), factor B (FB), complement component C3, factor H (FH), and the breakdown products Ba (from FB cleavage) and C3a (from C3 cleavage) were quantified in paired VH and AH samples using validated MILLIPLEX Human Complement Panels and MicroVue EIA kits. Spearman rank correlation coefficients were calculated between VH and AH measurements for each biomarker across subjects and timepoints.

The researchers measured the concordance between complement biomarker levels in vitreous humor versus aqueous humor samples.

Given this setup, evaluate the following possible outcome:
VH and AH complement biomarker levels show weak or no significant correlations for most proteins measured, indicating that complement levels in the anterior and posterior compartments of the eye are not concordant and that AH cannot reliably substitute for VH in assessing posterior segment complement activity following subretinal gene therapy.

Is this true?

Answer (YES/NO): YES